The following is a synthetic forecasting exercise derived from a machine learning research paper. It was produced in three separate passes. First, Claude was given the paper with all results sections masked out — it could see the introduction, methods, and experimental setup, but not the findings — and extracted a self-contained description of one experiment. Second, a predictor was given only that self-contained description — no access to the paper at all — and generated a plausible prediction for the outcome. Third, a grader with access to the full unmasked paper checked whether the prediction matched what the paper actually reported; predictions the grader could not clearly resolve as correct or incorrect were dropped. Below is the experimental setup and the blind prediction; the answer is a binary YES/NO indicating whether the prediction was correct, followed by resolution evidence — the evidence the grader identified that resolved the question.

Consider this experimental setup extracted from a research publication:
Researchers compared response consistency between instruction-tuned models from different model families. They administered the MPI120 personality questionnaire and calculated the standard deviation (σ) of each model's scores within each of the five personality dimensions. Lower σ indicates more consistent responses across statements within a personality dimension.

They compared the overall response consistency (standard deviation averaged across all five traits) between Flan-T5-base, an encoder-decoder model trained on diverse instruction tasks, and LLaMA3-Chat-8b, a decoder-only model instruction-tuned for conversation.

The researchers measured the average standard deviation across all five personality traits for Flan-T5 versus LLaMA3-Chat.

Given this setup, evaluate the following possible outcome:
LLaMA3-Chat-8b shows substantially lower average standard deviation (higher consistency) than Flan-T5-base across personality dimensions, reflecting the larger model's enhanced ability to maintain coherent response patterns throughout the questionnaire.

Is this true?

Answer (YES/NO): NO